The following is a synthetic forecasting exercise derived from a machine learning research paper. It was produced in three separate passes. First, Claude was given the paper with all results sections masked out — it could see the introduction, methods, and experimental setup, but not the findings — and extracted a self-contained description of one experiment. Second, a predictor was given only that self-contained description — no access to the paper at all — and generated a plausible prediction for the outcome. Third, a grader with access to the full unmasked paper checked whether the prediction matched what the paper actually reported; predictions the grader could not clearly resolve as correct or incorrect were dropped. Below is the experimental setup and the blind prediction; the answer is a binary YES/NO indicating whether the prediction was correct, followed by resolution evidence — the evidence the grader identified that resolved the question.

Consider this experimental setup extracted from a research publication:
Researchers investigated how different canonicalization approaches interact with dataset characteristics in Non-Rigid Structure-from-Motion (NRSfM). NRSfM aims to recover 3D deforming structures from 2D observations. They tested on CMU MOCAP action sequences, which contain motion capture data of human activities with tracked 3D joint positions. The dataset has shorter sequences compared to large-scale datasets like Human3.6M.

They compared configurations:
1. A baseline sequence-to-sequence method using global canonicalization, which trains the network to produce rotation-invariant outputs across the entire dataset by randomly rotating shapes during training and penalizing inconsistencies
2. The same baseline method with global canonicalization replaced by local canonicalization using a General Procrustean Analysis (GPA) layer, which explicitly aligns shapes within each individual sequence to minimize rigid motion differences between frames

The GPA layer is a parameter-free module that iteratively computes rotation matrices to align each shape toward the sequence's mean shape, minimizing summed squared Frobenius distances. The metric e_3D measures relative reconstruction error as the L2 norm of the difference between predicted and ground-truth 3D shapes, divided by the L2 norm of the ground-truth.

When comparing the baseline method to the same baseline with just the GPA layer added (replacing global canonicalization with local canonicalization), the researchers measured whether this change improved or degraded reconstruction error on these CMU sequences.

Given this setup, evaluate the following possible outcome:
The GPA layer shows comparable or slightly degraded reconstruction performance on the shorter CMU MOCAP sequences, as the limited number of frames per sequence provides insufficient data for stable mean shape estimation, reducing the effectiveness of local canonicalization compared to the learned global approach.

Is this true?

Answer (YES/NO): NO